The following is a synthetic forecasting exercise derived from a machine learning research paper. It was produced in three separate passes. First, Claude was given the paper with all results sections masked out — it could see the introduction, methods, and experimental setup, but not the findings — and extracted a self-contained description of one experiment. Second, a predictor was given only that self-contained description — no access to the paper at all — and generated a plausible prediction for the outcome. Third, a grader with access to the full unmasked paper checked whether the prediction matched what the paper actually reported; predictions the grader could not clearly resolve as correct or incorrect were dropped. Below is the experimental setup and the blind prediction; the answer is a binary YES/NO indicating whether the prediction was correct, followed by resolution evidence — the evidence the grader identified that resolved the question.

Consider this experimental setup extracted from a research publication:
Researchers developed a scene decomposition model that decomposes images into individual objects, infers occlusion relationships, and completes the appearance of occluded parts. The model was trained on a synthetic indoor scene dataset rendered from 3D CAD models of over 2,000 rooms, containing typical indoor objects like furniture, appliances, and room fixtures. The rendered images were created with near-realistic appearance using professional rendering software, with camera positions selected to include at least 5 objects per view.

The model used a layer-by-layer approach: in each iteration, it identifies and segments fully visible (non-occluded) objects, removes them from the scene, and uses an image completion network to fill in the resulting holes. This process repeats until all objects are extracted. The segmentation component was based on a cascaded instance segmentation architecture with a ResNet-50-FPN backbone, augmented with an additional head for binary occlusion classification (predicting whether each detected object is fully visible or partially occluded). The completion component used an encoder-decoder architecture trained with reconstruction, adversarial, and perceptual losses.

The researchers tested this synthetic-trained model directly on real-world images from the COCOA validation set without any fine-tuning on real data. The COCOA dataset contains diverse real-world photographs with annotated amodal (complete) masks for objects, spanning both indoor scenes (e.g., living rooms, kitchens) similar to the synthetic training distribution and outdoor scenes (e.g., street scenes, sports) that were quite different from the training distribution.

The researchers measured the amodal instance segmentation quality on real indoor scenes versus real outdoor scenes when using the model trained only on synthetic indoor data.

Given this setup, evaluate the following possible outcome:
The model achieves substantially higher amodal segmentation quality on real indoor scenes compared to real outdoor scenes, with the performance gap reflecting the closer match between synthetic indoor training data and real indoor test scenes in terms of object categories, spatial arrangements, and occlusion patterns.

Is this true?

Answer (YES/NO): YES